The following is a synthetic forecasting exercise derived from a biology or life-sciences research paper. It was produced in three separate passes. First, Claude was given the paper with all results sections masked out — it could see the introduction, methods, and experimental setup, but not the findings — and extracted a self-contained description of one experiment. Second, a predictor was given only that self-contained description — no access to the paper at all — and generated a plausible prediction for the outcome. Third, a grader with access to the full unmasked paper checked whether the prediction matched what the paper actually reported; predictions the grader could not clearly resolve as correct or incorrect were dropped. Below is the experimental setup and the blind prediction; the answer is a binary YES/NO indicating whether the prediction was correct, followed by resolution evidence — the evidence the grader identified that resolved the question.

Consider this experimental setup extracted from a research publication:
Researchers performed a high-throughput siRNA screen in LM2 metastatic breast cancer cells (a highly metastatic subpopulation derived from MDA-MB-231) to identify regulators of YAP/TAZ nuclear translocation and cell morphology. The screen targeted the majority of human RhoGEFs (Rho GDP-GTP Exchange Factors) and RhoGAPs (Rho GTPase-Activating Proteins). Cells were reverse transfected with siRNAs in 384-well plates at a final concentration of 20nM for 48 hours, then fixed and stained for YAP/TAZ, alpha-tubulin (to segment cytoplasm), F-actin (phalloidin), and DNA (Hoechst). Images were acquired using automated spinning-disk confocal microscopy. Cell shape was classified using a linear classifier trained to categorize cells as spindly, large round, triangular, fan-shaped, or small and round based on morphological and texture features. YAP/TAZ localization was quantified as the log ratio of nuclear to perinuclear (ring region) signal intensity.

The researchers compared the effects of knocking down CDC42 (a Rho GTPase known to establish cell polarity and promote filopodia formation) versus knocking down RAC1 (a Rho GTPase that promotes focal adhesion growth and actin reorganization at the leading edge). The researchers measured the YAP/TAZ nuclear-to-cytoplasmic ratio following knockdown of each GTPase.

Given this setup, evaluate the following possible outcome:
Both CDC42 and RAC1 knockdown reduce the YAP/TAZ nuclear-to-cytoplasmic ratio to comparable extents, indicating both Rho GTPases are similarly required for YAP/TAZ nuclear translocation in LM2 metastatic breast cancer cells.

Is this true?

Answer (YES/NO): NO